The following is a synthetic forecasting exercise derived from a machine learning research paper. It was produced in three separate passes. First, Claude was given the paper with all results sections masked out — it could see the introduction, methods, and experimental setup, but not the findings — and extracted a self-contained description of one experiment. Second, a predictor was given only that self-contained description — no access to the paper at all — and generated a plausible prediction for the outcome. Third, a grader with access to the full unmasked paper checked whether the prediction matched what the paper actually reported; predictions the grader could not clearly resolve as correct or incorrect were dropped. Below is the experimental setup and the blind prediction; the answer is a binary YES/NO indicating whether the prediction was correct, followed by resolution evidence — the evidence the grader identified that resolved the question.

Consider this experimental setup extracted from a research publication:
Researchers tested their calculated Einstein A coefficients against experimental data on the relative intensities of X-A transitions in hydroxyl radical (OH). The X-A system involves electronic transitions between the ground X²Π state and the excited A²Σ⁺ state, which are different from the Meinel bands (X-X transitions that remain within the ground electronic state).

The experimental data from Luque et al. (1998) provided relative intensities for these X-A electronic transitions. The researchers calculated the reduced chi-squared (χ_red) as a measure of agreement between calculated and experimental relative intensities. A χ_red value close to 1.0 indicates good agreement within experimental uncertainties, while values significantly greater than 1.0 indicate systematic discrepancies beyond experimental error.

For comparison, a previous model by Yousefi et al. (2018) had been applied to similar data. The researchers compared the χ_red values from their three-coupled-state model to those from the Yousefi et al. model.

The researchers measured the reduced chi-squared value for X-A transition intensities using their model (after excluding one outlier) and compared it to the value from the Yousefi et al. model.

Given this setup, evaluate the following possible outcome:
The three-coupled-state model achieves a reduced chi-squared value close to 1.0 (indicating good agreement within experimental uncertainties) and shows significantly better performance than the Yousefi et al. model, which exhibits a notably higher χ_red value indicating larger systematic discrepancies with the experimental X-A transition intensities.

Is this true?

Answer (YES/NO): NO